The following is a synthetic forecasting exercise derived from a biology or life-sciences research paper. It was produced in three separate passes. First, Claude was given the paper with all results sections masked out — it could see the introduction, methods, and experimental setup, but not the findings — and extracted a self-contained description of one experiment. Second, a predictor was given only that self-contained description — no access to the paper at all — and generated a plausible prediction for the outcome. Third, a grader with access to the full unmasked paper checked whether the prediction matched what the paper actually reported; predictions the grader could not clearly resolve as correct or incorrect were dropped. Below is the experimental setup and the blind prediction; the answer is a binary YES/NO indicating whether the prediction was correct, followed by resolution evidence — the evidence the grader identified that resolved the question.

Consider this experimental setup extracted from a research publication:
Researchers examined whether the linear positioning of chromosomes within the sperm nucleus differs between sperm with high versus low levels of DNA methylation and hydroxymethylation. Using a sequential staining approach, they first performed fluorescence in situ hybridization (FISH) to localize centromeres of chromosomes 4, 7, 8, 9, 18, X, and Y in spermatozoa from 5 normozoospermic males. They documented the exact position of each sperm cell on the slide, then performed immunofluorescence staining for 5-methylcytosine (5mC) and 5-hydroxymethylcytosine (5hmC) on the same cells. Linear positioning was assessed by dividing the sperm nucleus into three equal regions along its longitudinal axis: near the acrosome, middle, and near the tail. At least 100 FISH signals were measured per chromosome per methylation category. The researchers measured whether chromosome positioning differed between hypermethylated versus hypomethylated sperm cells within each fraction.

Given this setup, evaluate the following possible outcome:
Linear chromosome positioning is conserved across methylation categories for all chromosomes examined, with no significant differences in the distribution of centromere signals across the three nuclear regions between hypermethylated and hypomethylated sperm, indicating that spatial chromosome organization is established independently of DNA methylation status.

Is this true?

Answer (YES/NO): YES